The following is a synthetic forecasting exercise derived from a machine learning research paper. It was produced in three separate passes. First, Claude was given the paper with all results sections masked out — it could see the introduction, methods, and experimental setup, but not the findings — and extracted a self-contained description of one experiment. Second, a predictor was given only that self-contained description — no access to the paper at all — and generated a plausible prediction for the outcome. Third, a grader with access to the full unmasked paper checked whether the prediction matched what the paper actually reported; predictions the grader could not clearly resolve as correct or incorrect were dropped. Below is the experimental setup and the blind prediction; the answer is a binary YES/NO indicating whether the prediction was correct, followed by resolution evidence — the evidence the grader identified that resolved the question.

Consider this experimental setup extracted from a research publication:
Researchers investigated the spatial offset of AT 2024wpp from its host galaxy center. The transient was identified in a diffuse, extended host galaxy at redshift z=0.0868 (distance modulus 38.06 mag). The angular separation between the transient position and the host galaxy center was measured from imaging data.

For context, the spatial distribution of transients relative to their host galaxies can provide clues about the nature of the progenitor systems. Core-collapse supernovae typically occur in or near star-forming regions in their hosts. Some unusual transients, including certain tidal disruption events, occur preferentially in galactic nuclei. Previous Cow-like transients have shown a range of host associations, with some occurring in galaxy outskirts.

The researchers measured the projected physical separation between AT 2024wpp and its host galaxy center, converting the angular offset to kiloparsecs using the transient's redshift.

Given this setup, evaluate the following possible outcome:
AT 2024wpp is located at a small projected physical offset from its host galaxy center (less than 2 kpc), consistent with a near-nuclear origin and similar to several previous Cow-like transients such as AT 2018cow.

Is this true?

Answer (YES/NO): NO